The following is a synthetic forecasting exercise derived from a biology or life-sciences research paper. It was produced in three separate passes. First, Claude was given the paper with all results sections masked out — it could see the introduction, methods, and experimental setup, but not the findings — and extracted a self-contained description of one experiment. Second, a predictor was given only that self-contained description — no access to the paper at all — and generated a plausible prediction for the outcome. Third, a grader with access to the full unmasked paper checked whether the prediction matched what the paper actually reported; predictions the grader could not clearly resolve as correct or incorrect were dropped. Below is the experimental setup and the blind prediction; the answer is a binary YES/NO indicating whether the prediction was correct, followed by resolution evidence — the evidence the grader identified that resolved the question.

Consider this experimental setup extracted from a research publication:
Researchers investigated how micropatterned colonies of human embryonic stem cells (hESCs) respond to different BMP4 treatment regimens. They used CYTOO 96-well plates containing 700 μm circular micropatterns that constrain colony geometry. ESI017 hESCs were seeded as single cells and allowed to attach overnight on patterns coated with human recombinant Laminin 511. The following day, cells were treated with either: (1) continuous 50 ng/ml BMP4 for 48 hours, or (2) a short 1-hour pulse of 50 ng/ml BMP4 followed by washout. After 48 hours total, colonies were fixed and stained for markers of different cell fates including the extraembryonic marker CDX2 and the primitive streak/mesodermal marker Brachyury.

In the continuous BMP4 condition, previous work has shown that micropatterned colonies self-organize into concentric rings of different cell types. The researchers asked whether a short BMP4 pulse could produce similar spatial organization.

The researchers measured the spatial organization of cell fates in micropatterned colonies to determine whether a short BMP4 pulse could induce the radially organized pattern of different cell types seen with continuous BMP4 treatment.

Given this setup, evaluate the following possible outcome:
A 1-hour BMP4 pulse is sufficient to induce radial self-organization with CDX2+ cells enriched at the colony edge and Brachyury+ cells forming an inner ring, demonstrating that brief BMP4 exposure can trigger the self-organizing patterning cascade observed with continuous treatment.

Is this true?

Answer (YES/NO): NO